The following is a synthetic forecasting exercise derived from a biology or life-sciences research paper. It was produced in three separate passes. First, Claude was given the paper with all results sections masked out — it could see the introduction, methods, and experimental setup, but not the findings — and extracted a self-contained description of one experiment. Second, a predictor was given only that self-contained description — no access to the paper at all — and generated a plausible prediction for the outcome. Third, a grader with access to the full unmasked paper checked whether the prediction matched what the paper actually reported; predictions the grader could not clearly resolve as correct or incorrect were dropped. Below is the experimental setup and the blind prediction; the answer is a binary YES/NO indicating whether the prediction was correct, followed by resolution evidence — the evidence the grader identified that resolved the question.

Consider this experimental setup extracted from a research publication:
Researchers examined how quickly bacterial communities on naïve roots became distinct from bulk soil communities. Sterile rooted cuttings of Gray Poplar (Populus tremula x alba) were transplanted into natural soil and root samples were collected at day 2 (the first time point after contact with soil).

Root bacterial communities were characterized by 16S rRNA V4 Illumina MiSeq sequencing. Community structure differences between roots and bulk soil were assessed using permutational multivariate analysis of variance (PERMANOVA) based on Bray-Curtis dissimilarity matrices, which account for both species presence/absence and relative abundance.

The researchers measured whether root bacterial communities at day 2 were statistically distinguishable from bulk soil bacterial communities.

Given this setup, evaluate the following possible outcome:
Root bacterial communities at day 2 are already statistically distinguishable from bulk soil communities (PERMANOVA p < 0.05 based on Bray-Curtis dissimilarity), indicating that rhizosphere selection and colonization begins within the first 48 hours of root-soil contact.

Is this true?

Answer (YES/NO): NO